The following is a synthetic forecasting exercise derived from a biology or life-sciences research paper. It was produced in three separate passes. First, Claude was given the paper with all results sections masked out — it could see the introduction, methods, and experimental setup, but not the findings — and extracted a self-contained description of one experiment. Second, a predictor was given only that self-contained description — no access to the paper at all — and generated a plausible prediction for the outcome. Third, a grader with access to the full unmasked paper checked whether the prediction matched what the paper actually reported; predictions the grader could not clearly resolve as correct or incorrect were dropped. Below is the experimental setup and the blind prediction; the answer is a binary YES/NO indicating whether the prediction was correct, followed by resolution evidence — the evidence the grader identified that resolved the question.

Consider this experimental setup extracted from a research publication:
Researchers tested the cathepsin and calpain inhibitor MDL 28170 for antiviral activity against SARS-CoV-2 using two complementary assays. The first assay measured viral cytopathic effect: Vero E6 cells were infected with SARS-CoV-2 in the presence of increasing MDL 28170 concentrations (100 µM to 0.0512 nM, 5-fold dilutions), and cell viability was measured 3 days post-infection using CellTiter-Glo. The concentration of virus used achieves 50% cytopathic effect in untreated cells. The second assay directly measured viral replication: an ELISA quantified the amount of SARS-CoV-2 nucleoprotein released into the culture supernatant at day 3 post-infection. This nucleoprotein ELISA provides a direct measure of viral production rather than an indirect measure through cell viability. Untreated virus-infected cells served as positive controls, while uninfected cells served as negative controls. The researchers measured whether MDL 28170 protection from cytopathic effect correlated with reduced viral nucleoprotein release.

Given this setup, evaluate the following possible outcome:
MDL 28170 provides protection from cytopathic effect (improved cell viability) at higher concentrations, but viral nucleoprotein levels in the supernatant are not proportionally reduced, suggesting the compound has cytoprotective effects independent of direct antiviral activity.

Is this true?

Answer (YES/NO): NO